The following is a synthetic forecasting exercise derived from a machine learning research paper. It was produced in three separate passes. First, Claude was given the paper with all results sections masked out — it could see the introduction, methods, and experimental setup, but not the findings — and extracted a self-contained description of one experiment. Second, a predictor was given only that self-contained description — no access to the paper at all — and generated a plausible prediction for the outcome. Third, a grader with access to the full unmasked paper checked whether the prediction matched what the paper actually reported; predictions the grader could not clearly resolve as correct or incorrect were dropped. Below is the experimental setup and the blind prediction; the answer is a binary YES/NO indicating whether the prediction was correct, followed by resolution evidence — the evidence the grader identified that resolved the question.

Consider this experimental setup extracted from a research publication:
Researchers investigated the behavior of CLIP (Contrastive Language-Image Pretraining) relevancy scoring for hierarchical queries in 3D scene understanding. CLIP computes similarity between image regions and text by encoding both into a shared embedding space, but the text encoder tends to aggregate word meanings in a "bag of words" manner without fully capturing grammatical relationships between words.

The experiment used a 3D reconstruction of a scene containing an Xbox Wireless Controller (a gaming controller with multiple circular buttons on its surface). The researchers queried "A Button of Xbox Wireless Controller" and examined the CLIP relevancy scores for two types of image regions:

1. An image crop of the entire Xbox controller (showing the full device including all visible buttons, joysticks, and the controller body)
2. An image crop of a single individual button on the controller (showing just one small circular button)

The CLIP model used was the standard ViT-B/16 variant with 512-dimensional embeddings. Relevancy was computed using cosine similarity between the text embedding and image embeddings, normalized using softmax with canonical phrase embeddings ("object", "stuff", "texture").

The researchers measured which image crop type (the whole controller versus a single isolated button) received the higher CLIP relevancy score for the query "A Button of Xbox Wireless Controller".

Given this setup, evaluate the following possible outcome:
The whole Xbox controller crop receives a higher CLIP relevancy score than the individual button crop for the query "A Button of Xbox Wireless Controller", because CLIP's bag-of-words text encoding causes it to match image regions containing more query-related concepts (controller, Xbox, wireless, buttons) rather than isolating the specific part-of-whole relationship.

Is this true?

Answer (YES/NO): YES